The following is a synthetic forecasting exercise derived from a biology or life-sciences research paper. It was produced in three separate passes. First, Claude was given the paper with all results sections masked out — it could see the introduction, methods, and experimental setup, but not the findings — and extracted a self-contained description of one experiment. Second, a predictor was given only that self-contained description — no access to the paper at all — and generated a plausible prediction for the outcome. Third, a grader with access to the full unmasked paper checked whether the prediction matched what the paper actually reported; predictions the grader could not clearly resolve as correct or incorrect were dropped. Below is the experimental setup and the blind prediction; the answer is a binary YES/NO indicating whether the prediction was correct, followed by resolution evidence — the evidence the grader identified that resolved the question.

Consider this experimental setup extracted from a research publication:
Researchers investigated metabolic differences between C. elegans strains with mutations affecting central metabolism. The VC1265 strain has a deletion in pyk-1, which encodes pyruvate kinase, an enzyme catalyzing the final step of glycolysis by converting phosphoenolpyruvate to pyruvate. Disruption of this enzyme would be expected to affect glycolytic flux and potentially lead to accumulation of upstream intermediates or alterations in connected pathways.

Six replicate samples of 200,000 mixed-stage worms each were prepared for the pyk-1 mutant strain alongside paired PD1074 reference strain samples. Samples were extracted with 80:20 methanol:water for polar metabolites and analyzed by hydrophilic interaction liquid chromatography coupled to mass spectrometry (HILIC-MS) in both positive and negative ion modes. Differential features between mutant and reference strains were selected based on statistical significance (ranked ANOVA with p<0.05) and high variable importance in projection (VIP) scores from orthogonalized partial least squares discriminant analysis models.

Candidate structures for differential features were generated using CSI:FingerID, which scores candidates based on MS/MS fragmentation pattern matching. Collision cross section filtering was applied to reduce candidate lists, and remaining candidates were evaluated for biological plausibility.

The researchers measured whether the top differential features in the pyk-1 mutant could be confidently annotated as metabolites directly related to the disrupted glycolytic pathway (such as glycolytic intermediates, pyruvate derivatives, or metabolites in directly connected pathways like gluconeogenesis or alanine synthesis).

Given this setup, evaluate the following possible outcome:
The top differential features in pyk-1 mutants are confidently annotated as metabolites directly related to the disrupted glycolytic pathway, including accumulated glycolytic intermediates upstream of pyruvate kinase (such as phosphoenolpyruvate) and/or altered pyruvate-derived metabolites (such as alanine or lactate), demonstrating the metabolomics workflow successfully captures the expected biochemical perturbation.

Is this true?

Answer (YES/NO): NO